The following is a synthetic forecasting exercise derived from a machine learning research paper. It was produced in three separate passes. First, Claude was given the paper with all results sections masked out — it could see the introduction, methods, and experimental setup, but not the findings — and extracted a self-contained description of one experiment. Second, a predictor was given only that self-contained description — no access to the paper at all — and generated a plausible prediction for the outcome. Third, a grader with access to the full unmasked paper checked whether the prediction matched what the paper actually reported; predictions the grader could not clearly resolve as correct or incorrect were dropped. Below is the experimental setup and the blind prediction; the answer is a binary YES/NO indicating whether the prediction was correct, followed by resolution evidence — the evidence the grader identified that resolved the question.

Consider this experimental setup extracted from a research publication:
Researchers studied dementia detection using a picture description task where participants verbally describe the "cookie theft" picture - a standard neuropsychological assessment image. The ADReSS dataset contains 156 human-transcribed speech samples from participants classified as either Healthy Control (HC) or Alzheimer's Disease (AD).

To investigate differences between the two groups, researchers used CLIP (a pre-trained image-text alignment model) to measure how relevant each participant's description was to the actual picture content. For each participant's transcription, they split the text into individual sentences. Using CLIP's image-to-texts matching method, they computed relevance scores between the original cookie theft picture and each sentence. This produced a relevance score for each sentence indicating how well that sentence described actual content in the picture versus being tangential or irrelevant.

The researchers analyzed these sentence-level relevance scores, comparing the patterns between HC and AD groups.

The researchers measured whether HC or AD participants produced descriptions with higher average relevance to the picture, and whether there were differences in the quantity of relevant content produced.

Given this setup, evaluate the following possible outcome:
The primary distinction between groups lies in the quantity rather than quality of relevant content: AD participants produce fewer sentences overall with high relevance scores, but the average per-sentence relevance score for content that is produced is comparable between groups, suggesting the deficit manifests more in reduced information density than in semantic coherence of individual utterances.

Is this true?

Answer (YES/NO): NO